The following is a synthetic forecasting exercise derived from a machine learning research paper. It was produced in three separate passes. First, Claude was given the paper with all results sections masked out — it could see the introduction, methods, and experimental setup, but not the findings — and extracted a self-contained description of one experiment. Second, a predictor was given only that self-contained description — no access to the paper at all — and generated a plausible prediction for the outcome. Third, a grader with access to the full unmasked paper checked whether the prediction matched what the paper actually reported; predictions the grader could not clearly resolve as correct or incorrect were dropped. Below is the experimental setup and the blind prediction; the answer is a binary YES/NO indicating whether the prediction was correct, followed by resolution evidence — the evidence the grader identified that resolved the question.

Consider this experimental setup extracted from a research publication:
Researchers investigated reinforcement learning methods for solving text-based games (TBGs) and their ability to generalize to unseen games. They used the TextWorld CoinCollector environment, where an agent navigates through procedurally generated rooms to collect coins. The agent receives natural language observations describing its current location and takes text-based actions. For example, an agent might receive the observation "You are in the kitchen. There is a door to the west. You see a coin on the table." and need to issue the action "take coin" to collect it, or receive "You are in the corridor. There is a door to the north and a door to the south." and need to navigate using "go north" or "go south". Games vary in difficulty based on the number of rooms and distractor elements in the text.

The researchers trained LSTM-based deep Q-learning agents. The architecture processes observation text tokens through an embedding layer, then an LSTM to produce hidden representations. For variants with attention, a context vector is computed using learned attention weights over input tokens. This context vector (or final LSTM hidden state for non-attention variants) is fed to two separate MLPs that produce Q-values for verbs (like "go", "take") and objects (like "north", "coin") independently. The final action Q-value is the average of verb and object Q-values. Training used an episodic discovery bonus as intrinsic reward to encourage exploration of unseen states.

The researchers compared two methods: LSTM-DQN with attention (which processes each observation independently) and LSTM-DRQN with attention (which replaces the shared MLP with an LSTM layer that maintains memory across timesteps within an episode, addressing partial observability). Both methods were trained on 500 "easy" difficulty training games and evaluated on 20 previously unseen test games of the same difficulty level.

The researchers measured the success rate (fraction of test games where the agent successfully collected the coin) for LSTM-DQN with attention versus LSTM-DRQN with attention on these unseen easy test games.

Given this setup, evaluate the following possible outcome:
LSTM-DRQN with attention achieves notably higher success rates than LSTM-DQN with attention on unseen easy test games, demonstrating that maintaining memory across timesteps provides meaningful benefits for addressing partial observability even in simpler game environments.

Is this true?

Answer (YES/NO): YES